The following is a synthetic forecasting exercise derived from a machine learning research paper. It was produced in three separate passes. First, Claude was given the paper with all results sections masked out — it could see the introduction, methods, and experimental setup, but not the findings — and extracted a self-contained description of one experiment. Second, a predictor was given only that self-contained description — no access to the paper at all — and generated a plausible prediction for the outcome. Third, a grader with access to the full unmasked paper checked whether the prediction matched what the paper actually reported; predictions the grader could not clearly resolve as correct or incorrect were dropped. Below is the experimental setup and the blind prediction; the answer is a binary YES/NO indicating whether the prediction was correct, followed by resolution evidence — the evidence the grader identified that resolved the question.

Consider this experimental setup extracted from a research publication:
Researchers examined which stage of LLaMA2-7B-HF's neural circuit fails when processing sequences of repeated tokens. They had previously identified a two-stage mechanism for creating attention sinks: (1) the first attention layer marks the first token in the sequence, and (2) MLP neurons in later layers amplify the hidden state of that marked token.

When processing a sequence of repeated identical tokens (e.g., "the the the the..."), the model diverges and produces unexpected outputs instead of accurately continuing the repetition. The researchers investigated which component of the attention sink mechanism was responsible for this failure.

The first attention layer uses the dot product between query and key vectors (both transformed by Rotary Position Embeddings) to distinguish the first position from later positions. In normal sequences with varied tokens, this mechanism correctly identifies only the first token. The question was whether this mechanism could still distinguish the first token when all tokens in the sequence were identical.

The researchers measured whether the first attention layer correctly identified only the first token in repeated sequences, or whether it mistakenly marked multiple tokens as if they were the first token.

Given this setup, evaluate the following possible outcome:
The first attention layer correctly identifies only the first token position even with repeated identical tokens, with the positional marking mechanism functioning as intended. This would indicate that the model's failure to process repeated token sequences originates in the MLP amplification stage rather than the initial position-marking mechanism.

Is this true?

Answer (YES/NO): NO